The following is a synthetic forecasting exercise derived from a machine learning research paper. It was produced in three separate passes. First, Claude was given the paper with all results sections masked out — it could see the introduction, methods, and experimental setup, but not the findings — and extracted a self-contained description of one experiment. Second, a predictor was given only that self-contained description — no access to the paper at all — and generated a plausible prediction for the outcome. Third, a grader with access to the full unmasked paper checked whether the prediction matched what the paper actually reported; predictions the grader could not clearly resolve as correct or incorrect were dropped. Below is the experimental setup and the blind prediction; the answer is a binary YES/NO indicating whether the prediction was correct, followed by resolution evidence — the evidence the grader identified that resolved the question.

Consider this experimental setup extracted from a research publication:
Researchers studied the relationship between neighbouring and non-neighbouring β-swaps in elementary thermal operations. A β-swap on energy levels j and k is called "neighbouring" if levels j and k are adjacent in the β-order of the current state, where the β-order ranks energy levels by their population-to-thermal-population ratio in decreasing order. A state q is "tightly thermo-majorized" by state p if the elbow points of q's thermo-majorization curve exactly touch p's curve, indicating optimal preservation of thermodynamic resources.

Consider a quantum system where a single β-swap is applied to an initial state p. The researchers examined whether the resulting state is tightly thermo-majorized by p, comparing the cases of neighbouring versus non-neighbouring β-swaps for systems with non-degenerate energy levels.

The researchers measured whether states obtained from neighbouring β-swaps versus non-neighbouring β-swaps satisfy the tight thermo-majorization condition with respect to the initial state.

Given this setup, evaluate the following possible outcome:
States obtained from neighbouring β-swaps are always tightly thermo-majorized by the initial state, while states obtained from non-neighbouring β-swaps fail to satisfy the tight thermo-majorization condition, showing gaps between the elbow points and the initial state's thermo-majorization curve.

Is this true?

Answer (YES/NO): YES